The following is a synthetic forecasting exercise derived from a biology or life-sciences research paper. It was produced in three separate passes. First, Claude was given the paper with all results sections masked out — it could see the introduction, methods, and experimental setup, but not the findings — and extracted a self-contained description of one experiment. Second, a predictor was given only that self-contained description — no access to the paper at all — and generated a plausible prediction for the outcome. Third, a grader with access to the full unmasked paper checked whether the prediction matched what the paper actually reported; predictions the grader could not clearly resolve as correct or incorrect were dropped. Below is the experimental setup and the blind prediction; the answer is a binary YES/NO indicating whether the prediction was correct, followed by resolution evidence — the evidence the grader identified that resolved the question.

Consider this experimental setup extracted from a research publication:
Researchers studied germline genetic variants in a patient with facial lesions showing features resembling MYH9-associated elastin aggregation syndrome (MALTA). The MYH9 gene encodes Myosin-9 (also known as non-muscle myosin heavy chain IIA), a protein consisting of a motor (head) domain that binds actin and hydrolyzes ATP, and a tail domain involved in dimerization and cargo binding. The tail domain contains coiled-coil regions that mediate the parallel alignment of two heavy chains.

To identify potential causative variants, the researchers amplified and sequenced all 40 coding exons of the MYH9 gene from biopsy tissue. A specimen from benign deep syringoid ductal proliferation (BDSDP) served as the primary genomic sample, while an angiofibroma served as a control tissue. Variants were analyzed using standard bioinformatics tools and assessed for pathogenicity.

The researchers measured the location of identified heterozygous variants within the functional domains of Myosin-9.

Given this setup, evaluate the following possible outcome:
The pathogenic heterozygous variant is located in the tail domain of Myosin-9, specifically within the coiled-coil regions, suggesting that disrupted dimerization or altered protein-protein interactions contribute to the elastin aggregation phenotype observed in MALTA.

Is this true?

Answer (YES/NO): NO